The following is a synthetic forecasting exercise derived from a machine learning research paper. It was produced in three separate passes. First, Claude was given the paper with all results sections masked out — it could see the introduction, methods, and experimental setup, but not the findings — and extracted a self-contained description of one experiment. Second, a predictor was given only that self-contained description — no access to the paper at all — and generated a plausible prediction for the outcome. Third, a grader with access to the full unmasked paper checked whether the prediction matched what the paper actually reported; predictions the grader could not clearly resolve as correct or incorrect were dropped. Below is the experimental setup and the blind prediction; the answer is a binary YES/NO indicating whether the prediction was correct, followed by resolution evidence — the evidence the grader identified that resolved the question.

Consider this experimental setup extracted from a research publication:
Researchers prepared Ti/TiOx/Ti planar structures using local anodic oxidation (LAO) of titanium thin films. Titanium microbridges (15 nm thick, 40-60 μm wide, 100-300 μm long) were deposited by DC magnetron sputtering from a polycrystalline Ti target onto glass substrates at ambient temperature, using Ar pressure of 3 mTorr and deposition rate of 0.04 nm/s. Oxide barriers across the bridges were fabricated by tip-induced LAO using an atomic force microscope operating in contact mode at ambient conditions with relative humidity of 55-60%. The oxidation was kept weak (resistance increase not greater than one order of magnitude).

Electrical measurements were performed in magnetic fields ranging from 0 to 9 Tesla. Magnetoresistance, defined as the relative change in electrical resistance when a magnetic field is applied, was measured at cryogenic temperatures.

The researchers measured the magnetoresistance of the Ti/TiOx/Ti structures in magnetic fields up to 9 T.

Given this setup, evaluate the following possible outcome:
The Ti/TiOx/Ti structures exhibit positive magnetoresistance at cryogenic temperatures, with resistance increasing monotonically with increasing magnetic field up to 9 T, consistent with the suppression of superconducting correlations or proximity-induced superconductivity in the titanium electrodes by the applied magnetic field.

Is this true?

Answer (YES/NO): NO